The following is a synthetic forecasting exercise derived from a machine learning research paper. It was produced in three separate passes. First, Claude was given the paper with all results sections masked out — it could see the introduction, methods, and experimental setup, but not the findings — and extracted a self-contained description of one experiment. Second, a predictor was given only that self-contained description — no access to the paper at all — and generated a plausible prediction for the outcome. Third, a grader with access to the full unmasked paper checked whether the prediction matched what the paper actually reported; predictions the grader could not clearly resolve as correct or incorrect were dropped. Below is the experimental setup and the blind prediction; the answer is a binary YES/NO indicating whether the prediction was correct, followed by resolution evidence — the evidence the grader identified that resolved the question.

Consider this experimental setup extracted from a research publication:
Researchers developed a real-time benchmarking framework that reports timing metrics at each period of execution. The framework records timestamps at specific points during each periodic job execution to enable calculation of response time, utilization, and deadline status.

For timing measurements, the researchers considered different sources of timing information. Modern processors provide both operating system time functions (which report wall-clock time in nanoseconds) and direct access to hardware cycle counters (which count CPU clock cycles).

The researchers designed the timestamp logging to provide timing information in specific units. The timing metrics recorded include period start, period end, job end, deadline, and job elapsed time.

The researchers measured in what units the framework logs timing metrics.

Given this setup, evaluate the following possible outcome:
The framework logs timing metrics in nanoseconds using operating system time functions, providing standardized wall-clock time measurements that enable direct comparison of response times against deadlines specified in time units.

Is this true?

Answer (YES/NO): NO